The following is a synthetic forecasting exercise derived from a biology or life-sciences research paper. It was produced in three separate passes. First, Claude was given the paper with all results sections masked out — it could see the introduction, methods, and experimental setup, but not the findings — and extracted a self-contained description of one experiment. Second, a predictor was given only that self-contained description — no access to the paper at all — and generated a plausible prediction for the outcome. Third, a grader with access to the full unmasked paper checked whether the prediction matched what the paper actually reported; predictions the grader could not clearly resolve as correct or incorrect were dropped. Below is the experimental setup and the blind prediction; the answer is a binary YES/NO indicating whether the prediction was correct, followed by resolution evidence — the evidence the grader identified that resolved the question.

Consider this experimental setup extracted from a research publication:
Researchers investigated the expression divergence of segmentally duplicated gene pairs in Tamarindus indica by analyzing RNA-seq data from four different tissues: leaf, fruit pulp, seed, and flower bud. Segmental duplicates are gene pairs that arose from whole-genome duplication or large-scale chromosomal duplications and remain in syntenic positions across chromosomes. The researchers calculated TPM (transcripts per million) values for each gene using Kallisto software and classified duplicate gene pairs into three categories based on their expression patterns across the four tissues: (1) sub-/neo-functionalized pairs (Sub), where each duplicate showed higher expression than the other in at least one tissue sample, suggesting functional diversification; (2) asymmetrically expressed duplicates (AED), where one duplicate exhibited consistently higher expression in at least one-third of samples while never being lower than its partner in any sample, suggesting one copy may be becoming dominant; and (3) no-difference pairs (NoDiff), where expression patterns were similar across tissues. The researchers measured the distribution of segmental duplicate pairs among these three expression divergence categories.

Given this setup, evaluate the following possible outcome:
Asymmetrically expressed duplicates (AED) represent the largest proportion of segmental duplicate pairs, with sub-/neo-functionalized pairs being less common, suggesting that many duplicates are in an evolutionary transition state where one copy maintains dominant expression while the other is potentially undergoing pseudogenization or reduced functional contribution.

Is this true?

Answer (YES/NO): NO